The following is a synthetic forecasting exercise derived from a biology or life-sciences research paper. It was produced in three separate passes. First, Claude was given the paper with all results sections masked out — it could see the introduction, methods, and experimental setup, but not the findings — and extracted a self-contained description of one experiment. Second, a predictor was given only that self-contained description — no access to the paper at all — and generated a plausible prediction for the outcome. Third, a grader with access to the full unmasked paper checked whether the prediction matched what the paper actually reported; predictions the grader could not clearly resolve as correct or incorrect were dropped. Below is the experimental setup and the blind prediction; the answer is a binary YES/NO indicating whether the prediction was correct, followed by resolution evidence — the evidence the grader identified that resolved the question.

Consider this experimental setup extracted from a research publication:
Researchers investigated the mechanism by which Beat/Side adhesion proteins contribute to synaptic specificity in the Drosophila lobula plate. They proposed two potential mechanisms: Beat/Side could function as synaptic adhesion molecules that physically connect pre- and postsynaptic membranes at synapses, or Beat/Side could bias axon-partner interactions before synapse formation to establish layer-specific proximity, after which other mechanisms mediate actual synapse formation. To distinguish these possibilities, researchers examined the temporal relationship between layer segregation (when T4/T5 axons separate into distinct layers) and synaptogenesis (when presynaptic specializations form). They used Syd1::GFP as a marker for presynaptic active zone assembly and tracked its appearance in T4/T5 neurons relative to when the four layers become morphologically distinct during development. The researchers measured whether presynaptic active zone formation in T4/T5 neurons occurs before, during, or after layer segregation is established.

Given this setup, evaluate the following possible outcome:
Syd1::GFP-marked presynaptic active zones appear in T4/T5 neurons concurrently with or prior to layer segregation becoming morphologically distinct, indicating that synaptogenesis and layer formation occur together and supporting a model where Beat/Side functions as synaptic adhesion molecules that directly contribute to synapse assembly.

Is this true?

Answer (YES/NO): NO